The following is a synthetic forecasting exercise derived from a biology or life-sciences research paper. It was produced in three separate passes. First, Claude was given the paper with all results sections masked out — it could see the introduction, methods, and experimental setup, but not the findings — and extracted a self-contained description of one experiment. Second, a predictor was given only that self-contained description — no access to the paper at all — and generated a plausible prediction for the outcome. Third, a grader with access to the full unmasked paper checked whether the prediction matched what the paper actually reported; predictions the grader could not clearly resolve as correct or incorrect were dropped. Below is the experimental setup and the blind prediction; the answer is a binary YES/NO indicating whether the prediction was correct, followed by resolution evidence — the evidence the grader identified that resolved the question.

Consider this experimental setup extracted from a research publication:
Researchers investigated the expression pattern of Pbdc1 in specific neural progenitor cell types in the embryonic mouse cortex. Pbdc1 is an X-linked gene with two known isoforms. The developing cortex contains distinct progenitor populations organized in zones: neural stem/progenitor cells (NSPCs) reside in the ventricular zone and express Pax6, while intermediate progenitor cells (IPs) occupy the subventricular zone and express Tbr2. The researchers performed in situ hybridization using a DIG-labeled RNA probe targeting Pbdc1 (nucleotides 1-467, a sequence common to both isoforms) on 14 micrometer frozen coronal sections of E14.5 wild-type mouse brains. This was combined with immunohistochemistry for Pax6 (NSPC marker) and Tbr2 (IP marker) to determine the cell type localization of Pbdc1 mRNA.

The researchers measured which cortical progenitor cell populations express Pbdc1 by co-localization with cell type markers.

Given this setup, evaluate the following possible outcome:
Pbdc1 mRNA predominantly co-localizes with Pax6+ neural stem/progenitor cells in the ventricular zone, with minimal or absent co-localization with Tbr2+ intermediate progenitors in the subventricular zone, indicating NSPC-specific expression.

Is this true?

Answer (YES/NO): NO